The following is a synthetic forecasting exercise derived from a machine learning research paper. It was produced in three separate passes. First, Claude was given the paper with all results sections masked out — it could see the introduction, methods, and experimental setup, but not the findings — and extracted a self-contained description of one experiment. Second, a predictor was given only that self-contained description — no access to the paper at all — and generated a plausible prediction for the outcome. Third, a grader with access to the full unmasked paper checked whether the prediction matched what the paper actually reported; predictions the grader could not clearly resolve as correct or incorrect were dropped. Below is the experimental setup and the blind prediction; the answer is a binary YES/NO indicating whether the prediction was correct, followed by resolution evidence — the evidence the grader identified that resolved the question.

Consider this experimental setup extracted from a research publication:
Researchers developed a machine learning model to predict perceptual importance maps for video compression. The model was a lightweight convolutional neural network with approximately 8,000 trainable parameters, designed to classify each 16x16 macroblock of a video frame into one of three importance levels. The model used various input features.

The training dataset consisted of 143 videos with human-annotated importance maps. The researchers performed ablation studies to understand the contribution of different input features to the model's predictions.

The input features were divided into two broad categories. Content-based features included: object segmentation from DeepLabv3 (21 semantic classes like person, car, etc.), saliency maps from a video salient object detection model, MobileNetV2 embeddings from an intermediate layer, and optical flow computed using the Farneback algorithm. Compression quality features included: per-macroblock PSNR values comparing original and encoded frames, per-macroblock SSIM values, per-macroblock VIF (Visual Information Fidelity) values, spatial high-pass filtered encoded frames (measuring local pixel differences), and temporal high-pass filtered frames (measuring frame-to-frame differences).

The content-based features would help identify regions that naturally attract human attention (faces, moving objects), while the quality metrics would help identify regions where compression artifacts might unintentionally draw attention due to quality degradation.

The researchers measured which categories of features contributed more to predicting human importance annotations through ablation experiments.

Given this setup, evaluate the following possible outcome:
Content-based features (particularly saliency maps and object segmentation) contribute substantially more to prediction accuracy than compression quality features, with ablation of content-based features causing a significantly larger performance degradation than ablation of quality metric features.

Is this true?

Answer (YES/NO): NO